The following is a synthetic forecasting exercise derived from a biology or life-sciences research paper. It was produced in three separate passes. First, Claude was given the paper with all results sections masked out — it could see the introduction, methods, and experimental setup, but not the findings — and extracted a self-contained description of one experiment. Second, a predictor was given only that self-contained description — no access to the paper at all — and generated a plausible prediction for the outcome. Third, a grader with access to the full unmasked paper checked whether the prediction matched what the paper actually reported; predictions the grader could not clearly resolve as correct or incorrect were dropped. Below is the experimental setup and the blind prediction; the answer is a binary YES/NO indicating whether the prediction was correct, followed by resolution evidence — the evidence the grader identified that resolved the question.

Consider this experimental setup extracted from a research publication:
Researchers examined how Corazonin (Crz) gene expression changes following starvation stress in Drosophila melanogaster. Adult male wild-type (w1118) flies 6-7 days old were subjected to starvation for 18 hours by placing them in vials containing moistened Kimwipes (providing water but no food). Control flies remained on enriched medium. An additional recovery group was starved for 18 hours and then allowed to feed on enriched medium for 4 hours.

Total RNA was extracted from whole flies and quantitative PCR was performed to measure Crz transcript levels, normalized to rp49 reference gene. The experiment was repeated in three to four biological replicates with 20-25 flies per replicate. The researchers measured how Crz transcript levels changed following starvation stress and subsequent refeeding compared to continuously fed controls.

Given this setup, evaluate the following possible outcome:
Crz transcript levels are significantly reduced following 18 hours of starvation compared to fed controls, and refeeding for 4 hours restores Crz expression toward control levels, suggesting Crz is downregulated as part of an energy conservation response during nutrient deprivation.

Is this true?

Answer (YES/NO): NO